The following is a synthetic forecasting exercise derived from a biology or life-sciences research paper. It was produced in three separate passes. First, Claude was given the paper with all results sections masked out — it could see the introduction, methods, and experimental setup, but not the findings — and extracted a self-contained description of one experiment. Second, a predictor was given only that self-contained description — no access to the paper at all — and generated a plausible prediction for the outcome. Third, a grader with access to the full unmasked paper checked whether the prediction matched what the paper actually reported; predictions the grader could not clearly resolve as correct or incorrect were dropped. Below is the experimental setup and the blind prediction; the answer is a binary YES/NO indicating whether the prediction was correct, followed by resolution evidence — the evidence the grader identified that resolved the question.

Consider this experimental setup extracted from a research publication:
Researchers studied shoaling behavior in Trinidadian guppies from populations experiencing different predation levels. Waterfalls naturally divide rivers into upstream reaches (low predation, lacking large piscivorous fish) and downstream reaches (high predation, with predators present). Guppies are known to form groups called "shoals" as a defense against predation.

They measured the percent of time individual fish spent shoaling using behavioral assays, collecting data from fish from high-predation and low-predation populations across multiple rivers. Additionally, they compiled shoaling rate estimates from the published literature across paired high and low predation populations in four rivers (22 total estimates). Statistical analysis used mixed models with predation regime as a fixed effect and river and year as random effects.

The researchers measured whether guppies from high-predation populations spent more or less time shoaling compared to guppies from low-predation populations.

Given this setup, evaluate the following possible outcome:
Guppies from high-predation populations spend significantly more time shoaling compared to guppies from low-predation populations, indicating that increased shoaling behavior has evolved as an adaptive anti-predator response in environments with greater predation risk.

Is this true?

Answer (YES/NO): YES